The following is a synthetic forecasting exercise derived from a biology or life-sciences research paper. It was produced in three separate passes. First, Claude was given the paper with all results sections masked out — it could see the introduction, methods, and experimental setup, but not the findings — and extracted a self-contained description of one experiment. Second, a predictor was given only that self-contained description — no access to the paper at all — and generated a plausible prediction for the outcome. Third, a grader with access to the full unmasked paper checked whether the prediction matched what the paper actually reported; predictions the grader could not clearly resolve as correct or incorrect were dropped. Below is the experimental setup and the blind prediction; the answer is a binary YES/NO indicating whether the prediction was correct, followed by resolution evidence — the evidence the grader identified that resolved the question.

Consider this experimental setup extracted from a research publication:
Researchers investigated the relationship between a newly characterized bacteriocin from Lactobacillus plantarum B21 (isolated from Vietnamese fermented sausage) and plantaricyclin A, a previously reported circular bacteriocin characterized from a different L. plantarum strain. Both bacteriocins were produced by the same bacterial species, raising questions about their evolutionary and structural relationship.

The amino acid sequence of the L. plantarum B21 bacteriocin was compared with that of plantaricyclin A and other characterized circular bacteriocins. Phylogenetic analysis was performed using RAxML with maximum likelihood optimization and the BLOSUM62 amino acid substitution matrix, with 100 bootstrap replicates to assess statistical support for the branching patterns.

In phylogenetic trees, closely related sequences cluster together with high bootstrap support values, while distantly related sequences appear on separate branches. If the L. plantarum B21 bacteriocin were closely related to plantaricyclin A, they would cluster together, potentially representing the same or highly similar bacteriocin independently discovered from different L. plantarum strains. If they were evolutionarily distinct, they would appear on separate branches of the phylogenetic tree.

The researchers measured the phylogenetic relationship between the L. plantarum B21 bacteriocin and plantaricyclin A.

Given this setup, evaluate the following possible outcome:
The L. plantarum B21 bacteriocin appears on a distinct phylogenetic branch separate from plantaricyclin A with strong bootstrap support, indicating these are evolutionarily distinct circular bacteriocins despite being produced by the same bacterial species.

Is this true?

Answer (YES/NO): NO